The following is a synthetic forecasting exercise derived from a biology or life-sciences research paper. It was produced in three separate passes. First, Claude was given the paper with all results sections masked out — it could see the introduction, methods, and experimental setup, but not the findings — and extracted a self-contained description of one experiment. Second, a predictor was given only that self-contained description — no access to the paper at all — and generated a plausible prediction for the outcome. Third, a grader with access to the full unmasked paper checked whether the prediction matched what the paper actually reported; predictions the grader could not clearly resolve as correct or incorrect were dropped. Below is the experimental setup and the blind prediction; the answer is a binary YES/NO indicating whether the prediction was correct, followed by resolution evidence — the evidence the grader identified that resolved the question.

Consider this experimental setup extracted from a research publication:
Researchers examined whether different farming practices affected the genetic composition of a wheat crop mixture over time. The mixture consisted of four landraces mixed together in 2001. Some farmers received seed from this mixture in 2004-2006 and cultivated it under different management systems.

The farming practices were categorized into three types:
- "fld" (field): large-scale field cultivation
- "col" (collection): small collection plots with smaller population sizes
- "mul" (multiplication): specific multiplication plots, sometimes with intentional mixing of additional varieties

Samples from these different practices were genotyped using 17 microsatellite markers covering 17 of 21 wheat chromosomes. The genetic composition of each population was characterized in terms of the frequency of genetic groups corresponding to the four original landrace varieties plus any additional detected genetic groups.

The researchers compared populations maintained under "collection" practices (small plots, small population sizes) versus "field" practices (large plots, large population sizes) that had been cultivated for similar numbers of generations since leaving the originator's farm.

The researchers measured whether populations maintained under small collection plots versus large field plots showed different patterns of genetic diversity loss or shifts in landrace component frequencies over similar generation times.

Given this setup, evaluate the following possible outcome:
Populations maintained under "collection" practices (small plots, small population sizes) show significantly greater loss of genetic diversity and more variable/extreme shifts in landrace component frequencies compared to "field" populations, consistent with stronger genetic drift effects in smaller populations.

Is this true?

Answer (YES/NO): NO